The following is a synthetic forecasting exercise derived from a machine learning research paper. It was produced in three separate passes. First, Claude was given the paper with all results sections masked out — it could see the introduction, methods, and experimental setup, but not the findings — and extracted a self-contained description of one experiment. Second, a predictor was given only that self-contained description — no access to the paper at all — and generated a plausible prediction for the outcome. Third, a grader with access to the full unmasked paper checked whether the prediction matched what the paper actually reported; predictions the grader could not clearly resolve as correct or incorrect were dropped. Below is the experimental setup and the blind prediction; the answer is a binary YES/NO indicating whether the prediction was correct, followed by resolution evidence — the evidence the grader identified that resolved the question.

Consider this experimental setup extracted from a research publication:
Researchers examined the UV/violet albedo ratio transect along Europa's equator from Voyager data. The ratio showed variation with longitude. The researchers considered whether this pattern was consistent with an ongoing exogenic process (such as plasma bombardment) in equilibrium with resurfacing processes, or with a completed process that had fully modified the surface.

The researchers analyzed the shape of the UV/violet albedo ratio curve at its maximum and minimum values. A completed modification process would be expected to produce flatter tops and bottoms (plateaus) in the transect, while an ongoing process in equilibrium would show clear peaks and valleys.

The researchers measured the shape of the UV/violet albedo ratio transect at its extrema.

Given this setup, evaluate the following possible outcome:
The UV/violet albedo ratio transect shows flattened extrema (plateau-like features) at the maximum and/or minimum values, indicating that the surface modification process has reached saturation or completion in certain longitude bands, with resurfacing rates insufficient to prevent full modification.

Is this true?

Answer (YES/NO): NO